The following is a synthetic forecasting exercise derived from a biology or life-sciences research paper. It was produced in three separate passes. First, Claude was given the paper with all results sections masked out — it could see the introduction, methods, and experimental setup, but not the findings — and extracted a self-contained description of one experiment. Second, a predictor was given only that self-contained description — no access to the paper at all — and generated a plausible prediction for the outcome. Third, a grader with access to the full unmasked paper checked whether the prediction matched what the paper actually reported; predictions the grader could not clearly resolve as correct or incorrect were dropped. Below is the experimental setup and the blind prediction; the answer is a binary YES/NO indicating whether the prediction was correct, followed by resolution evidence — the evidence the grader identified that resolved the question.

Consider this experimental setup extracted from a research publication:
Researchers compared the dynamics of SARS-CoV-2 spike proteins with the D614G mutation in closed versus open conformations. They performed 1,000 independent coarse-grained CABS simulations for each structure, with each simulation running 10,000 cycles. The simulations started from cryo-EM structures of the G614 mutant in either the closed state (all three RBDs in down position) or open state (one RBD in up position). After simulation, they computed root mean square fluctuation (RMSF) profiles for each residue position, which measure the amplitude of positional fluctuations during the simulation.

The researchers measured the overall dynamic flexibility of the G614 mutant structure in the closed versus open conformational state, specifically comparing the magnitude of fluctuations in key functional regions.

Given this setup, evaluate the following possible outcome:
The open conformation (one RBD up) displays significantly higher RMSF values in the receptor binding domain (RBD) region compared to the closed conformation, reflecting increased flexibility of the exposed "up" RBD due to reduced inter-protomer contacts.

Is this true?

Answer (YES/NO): YES